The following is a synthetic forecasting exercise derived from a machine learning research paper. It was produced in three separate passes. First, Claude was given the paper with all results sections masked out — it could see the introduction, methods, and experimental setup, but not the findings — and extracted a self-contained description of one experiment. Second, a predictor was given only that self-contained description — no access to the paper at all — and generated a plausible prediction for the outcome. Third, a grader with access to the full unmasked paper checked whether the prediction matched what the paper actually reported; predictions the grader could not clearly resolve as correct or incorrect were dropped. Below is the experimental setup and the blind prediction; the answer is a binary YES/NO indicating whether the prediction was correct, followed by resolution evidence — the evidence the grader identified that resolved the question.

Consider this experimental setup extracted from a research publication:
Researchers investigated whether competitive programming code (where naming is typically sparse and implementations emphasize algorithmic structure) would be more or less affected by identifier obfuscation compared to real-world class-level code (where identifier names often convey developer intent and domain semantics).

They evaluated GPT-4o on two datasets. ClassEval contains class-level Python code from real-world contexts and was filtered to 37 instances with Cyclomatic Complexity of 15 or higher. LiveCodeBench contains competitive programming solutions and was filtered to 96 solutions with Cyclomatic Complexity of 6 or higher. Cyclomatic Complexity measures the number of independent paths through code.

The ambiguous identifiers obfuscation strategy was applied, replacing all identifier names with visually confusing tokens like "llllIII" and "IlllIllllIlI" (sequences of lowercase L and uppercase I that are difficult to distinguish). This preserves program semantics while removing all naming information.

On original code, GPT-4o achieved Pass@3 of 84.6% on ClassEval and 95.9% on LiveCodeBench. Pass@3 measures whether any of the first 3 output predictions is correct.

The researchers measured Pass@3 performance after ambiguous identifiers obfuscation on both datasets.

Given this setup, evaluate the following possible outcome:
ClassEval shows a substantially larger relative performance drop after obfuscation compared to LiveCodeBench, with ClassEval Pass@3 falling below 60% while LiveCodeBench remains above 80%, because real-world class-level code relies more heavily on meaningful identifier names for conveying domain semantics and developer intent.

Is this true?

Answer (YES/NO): NO